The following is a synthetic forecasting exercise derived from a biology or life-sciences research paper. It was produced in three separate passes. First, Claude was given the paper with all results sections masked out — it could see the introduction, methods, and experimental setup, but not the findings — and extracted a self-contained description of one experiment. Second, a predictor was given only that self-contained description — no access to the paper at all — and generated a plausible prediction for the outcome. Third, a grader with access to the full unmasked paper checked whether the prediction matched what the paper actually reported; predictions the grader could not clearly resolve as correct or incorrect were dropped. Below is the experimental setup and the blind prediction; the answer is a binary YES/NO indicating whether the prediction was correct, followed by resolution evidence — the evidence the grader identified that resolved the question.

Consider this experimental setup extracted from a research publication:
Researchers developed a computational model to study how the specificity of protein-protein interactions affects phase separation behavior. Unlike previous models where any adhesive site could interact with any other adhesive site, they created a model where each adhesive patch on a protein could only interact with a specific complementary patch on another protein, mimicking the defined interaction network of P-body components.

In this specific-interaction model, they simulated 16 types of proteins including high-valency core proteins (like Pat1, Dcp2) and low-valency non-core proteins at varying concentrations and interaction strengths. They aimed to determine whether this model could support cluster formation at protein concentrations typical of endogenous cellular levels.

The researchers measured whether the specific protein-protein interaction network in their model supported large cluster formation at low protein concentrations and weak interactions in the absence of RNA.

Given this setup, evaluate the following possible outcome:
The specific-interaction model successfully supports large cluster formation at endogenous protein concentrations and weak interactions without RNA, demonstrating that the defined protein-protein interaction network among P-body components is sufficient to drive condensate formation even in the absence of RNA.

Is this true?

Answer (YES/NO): NO